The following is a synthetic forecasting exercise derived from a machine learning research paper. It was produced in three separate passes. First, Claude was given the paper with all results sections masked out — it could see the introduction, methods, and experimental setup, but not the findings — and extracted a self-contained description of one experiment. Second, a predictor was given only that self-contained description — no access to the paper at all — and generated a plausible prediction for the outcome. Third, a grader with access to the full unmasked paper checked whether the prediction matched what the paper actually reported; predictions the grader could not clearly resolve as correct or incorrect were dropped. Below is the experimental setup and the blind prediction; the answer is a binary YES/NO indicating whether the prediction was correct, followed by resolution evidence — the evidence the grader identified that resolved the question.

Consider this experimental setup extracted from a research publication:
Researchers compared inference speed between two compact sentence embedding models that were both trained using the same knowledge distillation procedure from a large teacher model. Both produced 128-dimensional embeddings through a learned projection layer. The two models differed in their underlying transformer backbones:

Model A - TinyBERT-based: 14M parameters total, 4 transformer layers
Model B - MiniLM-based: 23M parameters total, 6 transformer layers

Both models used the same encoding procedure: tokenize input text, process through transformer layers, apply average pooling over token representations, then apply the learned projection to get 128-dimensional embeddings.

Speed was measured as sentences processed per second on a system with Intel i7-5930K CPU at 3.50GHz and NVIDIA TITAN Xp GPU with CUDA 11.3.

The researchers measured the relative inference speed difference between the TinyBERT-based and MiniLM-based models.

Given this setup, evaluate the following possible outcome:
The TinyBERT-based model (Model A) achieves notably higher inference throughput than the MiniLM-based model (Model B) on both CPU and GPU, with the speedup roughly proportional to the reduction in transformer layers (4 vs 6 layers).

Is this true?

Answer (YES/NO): NO